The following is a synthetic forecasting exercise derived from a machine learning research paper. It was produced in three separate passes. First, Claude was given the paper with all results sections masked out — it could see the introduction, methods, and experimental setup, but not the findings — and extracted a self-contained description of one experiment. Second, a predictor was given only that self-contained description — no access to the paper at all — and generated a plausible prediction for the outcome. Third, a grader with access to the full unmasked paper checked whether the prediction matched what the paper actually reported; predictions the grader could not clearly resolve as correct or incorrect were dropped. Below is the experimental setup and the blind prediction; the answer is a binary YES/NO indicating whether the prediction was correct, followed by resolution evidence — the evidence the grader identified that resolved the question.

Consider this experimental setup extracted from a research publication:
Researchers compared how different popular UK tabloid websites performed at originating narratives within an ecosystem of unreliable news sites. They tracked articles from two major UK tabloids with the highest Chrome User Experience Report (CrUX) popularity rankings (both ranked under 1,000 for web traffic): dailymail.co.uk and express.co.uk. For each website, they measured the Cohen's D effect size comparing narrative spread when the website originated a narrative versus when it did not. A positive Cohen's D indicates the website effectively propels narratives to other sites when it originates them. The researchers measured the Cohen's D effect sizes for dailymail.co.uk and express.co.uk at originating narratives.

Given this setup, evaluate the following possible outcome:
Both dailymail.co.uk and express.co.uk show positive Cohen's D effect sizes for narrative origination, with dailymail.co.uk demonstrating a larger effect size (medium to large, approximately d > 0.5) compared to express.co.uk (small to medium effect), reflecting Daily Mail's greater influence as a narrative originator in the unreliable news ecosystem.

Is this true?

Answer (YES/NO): NO